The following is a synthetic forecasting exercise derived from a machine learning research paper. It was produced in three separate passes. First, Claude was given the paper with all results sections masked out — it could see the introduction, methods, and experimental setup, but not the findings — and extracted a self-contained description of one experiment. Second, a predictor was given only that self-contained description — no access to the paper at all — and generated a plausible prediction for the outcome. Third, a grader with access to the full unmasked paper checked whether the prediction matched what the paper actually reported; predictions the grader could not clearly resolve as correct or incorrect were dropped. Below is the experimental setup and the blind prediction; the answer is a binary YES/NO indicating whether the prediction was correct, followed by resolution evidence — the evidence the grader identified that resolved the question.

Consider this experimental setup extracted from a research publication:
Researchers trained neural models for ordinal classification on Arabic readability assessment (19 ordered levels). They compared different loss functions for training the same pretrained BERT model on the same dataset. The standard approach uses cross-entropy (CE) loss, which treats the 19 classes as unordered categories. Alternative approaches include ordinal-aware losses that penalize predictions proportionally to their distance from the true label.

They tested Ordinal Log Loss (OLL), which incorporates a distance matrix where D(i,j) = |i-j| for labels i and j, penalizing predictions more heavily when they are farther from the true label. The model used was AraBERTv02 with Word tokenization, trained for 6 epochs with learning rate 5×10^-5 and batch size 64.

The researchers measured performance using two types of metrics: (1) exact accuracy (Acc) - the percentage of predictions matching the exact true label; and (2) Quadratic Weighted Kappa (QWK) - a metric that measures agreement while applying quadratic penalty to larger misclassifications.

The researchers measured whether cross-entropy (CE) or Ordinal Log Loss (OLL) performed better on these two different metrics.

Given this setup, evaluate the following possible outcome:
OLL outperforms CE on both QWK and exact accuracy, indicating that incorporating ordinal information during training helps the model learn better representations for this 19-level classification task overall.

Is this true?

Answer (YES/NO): NO